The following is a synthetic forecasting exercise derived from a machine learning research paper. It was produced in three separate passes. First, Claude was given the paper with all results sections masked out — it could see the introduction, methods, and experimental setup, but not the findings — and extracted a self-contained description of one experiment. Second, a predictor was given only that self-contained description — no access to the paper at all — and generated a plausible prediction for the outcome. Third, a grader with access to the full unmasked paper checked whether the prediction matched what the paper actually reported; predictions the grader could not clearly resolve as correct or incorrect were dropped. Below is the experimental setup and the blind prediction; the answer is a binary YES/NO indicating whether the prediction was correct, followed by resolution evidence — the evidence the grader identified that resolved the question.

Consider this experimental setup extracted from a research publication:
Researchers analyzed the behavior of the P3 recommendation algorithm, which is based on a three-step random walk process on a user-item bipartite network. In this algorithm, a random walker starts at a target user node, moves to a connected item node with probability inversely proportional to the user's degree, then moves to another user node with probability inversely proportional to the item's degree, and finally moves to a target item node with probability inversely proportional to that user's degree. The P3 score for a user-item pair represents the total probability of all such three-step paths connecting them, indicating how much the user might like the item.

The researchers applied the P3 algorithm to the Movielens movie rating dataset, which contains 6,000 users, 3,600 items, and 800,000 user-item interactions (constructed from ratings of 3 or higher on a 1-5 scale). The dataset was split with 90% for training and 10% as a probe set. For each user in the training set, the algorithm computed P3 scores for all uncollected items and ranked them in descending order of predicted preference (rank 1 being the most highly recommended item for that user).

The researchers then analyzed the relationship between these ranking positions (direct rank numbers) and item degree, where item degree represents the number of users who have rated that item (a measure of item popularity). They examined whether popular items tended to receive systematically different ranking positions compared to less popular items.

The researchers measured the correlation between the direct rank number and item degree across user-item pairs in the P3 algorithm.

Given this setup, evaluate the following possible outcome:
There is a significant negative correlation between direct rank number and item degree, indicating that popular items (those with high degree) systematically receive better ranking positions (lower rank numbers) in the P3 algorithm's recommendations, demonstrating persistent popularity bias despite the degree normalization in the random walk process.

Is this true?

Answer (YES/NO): YES